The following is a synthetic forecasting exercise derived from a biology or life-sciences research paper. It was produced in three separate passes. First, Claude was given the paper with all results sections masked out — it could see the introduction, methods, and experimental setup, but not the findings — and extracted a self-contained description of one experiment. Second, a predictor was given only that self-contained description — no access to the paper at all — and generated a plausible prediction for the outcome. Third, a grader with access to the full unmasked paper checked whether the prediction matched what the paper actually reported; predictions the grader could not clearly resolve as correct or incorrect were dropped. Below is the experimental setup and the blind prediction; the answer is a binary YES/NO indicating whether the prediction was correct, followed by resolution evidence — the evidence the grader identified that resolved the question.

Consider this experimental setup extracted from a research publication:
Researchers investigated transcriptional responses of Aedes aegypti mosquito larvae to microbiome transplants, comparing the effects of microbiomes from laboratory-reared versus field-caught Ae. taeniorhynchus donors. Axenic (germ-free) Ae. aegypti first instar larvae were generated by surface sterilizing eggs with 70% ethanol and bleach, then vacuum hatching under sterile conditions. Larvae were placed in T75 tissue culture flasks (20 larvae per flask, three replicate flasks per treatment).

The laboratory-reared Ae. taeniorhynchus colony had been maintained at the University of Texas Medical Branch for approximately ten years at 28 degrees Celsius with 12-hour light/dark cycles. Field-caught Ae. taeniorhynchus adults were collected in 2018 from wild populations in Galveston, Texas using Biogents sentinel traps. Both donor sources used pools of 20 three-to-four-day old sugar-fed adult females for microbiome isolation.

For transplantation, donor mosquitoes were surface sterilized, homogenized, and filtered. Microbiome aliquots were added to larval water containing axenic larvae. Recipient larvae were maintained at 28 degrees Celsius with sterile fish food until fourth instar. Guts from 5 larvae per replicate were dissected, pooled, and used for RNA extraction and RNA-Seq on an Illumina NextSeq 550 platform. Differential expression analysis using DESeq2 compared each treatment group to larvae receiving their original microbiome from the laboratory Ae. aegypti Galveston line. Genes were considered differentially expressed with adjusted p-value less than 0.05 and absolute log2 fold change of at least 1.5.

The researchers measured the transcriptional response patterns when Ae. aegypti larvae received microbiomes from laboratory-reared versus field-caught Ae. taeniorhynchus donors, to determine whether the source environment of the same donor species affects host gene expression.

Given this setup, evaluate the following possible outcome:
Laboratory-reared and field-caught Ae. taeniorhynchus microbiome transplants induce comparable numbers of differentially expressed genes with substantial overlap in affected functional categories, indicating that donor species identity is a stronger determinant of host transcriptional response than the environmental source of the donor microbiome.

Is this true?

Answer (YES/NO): NO